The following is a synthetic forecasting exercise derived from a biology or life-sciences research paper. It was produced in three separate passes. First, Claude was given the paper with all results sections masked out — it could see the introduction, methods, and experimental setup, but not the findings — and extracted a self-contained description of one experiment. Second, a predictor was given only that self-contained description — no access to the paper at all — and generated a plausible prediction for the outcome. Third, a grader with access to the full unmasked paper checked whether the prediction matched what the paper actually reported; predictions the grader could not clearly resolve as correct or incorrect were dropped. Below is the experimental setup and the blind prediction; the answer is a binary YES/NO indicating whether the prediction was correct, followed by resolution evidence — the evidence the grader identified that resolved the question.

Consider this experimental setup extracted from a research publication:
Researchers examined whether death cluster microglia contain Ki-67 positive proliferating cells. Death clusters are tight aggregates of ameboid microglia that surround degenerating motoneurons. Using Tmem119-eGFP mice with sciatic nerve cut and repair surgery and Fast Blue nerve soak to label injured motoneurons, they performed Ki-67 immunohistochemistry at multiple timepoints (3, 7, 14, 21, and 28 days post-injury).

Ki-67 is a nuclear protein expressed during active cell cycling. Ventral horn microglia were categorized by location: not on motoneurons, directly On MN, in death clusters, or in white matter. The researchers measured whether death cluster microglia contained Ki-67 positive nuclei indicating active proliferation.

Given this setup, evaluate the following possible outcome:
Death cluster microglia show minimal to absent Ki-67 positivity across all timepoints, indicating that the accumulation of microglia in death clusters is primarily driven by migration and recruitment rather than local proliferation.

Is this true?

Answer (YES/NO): YES